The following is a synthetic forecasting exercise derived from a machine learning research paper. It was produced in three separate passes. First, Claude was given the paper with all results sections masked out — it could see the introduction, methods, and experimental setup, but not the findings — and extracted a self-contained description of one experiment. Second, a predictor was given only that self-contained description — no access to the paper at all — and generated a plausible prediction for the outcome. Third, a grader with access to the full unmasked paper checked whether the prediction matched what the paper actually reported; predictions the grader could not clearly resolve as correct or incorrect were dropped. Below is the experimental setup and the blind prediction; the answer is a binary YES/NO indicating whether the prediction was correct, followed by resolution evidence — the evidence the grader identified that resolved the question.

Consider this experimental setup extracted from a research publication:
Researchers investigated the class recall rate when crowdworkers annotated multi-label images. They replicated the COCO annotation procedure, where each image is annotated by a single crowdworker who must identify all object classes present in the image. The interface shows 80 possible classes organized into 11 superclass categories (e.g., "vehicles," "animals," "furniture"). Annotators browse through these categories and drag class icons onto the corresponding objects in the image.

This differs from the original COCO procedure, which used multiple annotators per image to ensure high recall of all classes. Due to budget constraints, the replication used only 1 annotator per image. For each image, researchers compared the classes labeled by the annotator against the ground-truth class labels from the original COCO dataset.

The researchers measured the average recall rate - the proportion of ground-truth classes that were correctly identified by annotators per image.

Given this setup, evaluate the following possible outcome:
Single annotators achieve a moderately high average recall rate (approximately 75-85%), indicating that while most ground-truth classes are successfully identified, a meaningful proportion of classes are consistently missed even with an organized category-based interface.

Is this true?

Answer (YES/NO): NO